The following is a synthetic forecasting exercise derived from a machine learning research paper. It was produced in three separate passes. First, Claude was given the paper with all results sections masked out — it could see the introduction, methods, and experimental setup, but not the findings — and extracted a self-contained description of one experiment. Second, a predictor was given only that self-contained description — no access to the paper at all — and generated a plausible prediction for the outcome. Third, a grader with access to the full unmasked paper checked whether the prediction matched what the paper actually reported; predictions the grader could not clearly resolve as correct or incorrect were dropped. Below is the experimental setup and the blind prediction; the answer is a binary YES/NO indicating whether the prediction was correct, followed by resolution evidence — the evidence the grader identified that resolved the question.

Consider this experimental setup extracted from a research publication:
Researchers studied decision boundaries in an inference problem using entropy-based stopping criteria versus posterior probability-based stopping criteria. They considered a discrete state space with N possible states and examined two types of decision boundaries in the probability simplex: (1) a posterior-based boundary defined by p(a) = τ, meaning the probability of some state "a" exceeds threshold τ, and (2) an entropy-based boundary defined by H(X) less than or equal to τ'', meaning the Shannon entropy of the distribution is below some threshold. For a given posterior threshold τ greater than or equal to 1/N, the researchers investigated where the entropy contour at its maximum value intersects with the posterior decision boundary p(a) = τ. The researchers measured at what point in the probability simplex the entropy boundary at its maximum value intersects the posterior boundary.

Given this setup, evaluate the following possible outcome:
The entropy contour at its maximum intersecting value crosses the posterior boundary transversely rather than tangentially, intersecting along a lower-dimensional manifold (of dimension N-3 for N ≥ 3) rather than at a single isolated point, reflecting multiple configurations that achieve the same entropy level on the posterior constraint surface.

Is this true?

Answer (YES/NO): NO